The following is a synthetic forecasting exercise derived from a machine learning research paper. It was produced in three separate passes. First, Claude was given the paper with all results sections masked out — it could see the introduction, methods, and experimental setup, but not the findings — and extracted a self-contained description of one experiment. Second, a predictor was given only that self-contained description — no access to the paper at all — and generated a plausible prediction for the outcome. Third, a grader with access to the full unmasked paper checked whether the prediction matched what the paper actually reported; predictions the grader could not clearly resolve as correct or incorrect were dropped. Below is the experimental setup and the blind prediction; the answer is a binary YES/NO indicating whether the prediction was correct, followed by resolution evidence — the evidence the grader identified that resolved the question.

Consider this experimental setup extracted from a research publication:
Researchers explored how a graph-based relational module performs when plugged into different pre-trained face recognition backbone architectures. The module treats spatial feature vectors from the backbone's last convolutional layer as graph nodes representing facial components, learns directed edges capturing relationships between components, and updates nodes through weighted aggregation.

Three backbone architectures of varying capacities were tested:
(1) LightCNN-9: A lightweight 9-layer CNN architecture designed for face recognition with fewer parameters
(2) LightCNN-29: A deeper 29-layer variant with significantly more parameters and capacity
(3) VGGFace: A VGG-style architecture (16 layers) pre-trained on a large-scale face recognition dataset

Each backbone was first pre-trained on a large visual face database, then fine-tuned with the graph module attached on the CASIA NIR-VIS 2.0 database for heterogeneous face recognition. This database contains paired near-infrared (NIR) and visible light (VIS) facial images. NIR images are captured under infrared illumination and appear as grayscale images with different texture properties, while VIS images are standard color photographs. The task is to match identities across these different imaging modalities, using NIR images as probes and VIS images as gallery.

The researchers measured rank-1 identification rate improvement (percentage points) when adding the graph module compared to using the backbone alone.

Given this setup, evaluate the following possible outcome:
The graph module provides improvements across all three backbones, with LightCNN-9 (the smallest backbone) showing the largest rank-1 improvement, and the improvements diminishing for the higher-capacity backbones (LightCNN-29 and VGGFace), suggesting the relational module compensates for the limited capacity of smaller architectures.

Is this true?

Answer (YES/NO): NO